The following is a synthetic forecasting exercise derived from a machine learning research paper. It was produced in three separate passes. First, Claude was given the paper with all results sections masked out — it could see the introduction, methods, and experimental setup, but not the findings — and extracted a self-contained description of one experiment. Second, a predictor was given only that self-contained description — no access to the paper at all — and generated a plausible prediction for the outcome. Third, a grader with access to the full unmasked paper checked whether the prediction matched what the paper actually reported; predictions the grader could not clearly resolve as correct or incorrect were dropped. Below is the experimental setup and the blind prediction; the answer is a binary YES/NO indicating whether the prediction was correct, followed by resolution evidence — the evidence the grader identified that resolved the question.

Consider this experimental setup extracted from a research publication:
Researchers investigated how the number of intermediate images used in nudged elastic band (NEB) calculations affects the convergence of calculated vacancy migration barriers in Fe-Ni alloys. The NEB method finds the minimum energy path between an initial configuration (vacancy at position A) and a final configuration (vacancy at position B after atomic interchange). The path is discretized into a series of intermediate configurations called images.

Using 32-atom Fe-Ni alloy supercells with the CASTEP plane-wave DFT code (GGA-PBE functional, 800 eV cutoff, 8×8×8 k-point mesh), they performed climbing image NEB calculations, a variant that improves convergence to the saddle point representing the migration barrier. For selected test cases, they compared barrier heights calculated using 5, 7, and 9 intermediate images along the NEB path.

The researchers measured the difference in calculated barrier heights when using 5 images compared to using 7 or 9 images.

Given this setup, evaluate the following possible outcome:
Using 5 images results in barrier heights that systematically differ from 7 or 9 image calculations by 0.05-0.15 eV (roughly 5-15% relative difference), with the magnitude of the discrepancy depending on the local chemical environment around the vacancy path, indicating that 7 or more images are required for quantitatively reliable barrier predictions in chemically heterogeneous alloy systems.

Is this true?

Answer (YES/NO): NO